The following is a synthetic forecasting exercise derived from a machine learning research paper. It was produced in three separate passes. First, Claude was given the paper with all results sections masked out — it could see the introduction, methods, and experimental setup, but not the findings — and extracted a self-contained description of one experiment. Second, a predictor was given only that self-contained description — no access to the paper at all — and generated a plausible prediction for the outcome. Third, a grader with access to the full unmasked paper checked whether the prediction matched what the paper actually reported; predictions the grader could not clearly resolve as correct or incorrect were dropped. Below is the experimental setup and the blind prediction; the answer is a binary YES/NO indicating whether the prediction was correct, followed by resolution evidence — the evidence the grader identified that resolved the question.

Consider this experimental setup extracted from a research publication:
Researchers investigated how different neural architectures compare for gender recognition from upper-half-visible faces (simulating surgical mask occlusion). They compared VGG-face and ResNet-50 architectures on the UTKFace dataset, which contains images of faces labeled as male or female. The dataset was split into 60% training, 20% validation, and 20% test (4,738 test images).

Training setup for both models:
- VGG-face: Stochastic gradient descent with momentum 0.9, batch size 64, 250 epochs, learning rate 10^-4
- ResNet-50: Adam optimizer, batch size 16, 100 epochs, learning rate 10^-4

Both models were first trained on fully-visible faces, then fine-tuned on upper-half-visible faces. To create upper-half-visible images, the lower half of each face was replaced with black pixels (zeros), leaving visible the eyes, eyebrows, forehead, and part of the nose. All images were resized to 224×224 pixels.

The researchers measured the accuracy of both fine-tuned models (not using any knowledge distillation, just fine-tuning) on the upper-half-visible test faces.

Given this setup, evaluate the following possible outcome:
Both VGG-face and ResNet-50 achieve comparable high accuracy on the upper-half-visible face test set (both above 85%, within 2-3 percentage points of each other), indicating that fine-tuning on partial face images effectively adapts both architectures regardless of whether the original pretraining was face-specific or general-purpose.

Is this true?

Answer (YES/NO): YES